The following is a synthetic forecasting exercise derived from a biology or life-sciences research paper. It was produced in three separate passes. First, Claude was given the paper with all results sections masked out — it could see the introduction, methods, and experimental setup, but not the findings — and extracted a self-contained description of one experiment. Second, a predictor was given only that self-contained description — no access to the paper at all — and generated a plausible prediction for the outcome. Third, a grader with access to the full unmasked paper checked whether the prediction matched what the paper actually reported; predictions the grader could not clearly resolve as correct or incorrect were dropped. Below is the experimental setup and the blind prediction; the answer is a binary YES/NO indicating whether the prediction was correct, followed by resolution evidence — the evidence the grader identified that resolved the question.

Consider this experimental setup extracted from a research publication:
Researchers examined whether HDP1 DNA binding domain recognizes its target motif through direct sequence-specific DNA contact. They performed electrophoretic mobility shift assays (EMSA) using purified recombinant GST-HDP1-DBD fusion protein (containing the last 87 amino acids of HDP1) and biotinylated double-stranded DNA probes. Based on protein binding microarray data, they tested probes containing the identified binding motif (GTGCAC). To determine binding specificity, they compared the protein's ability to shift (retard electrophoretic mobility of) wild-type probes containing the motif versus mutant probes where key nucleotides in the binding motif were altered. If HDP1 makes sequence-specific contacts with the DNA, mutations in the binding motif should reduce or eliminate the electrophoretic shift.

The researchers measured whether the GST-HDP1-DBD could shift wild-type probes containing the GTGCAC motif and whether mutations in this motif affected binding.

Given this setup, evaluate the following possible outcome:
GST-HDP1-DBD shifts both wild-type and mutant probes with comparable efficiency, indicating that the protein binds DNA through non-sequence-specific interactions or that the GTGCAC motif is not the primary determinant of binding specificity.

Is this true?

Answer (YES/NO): NO